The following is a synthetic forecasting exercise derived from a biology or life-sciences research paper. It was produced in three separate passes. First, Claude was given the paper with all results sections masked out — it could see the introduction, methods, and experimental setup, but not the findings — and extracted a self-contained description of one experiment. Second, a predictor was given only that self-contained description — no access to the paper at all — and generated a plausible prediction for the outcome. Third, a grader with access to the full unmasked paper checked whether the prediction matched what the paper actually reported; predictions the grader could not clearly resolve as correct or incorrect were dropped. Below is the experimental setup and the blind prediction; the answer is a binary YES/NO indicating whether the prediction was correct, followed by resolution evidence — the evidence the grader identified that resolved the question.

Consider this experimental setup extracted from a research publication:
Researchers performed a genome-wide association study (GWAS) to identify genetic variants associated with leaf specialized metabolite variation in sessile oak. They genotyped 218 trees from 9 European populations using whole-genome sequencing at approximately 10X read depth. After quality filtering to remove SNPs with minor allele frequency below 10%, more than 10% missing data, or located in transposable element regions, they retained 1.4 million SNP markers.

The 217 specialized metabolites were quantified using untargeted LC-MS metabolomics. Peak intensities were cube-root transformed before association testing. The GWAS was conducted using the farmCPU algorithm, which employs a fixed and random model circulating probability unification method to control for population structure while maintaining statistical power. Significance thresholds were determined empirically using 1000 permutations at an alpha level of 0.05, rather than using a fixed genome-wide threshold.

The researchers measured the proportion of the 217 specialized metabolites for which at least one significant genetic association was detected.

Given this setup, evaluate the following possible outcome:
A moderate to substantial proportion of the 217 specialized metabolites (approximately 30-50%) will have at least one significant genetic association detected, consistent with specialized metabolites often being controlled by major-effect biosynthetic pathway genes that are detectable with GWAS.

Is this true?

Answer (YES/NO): YES